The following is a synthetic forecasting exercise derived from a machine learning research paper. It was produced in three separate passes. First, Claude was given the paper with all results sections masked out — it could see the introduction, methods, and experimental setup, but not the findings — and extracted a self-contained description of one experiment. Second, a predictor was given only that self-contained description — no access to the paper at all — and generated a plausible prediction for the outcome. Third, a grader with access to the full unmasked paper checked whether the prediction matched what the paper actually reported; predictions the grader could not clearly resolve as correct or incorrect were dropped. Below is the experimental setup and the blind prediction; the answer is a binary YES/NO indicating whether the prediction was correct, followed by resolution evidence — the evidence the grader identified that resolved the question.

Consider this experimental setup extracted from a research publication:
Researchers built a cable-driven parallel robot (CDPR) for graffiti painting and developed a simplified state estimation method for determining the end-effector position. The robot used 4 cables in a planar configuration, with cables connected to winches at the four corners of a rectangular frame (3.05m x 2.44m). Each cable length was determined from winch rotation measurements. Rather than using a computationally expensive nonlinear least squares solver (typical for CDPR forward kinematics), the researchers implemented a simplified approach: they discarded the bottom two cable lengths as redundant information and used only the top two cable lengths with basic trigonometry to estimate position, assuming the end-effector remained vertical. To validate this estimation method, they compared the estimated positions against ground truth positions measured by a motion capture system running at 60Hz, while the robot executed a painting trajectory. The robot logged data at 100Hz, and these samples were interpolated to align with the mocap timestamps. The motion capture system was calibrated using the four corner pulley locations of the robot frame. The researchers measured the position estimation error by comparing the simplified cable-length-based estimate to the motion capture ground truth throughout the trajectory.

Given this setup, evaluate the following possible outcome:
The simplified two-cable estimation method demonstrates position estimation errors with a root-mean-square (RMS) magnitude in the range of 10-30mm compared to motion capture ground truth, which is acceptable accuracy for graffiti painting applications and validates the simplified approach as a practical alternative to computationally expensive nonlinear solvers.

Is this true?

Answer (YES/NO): NO